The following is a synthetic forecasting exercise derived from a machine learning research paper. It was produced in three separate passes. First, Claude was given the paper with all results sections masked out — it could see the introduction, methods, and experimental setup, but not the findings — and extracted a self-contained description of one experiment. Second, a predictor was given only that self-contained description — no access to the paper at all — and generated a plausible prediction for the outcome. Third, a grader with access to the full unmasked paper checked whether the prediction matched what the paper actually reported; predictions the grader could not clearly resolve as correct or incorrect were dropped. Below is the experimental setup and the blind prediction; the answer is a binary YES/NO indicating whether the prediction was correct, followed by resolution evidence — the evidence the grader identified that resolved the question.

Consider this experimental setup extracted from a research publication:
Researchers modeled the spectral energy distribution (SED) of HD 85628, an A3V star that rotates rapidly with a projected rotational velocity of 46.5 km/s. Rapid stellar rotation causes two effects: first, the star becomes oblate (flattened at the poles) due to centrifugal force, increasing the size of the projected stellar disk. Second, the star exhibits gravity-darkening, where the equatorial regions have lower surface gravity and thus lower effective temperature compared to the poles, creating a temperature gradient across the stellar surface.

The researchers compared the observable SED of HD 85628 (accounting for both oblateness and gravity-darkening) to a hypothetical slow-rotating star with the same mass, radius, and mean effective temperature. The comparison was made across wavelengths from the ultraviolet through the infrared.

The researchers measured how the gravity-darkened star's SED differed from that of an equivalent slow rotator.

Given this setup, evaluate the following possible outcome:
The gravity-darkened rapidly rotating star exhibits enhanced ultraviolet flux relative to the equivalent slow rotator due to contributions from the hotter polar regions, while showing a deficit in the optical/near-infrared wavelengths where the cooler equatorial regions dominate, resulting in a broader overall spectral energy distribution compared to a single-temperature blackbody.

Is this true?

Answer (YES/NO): NO